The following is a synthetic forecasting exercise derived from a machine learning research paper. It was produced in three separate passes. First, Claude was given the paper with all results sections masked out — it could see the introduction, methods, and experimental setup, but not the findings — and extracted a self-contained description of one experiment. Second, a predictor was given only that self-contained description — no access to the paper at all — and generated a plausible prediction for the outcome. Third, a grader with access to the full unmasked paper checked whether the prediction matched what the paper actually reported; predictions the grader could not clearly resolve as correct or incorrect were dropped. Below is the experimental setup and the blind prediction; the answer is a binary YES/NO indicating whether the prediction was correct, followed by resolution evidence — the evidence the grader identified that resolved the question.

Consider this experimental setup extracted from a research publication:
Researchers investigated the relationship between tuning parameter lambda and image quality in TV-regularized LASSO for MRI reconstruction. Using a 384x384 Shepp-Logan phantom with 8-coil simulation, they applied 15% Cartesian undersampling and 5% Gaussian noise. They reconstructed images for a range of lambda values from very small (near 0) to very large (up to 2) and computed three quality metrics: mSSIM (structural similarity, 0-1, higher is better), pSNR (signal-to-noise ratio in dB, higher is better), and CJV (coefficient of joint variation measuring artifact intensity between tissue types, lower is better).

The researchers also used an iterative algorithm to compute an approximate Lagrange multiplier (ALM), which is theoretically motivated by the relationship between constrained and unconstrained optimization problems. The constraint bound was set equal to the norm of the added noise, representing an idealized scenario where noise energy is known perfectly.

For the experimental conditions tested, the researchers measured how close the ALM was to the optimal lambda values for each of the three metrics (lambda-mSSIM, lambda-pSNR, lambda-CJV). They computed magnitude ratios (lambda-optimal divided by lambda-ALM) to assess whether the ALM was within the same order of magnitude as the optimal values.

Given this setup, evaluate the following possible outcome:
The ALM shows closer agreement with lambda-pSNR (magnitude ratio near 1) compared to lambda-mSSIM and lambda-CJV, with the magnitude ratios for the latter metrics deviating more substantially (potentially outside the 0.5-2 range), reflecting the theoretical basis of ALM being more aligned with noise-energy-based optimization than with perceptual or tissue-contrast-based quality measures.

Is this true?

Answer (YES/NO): NO